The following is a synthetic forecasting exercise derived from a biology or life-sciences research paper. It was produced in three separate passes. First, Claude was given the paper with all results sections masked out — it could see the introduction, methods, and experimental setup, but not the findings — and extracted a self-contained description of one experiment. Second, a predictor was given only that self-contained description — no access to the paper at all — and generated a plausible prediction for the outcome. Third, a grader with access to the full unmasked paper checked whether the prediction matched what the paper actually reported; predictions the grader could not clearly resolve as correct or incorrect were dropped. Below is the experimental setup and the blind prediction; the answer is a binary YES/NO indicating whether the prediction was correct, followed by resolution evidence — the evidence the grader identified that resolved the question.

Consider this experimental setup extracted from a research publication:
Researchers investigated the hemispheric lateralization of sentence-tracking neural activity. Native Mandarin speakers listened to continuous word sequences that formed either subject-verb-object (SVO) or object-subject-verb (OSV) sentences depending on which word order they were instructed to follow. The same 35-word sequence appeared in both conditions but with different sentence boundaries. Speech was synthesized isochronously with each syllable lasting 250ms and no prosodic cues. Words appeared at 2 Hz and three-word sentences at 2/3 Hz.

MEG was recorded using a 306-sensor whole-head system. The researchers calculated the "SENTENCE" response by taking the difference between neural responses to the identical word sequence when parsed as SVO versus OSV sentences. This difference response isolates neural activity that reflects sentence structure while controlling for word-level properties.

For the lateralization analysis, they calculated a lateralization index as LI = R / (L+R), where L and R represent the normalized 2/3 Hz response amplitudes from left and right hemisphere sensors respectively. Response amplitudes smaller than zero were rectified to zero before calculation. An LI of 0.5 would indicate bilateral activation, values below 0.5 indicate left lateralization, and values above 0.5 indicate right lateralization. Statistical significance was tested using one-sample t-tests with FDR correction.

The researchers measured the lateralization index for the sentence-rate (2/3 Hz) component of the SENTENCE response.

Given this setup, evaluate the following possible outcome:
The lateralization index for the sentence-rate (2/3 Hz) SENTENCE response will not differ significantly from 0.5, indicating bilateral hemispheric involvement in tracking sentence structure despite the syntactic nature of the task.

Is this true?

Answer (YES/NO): NO